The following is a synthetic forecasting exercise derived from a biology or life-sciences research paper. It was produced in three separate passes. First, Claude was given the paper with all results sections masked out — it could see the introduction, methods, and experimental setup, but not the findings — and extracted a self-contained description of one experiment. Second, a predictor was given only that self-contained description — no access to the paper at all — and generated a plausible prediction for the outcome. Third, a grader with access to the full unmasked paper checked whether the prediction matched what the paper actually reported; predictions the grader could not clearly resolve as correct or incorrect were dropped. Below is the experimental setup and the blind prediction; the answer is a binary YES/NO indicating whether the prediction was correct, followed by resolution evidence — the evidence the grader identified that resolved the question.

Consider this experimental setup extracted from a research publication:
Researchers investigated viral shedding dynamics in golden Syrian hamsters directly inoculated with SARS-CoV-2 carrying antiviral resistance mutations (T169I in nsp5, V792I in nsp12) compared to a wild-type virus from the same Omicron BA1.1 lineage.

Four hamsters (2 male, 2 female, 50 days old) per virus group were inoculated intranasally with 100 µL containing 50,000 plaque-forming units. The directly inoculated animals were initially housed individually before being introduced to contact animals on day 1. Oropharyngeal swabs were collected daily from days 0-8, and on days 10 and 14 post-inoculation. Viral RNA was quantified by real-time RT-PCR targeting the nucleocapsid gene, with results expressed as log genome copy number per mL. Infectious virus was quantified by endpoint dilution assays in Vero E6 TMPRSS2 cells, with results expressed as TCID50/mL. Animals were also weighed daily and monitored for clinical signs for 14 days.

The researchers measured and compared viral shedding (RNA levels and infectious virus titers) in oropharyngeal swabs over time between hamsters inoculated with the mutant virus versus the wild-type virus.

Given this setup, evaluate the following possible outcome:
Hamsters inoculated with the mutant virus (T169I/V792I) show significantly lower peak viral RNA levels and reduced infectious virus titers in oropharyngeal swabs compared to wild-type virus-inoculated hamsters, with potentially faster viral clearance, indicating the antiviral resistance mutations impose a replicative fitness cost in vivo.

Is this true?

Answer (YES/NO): NO